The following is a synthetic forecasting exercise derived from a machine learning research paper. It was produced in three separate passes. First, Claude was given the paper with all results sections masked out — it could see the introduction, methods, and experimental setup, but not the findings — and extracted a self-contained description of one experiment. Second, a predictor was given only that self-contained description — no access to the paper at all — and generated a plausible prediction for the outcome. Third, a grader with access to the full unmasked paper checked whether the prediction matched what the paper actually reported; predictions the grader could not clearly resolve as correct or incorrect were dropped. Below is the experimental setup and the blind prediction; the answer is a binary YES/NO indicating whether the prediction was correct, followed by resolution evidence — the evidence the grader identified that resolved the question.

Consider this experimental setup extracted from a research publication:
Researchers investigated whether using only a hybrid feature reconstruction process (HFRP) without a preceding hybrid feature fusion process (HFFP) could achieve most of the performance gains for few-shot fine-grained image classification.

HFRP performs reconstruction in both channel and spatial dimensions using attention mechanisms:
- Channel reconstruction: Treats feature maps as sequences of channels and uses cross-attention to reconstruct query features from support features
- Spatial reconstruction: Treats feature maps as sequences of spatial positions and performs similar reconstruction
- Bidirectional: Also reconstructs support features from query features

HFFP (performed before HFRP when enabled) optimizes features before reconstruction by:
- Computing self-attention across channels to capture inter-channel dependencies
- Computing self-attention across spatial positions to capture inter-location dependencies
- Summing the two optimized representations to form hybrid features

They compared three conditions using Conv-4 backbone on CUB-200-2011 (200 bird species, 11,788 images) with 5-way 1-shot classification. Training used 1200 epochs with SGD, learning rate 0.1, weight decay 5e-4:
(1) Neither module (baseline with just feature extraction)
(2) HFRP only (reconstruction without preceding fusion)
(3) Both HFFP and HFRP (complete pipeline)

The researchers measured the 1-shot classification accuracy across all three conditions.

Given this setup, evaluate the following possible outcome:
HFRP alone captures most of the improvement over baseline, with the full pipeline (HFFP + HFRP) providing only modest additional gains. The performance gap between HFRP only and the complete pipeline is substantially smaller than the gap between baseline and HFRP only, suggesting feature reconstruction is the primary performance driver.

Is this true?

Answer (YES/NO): YES